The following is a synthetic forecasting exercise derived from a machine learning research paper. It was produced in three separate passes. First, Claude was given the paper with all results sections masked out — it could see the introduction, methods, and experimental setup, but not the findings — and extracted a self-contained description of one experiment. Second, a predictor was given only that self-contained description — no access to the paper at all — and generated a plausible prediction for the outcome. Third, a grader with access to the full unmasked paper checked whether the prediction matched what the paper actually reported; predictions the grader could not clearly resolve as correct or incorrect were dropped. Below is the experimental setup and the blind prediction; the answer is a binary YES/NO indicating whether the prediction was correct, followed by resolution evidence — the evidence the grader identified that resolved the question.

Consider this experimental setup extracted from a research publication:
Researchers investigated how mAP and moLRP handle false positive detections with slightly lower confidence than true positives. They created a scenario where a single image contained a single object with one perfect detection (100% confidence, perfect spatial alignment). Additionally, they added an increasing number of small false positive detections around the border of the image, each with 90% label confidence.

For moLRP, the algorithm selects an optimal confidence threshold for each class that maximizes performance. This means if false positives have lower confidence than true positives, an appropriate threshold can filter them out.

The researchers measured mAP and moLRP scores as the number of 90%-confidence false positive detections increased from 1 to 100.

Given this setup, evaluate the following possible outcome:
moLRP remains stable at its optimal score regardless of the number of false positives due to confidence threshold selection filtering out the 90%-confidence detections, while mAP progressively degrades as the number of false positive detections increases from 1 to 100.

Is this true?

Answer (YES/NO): NO